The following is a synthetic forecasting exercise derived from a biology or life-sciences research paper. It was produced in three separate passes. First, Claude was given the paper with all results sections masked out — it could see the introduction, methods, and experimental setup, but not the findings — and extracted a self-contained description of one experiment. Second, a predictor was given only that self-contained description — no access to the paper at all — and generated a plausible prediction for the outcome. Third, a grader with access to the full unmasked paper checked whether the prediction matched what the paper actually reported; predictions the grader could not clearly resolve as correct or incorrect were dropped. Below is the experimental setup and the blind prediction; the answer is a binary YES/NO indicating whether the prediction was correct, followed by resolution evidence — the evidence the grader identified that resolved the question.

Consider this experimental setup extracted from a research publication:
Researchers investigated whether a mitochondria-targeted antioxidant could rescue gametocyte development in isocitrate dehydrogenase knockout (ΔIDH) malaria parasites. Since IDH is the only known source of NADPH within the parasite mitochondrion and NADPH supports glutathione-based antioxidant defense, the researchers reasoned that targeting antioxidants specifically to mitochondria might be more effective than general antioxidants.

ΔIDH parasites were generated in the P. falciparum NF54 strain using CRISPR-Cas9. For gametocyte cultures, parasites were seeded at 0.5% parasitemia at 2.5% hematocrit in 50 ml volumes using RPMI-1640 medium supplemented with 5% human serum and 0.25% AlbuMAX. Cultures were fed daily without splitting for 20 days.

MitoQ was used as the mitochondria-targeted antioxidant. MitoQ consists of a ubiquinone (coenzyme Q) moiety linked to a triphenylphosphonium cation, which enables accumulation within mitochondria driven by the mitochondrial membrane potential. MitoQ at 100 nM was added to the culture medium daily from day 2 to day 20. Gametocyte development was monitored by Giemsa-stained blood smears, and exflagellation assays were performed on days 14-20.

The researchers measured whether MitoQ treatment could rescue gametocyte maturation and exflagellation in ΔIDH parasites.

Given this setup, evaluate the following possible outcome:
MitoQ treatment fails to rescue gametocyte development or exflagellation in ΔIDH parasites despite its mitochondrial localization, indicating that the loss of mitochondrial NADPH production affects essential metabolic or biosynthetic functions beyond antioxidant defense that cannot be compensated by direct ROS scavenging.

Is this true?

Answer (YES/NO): YES